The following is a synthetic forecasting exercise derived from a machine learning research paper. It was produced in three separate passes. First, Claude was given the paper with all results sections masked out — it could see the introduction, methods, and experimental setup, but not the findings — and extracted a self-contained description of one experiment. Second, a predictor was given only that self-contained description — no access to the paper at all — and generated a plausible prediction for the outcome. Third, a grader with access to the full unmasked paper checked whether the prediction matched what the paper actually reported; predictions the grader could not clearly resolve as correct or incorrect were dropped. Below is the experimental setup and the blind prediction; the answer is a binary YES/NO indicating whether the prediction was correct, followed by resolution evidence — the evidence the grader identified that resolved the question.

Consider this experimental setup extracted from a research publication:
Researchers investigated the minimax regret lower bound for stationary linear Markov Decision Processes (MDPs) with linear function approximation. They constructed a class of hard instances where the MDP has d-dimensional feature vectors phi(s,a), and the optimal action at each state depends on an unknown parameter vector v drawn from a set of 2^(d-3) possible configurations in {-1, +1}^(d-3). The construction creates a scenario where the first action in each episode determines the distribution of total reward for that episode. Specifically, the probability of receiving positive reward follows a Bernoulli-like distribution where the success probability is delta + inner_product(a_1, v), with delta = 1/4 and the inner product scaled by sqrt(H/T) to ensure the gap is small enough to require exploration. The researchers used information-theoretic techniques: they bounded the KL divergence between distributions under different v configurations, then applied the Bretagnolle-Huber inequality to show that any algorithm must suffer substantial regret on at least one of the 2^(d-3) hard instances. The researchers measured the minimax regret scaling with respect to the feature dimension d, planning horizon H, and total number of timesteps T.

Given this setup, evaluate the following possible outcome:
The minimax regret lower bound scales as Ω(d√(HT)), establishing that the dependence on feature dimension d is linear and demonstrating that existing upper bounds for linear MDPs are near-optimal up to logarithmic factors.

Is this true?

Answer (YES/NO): YES